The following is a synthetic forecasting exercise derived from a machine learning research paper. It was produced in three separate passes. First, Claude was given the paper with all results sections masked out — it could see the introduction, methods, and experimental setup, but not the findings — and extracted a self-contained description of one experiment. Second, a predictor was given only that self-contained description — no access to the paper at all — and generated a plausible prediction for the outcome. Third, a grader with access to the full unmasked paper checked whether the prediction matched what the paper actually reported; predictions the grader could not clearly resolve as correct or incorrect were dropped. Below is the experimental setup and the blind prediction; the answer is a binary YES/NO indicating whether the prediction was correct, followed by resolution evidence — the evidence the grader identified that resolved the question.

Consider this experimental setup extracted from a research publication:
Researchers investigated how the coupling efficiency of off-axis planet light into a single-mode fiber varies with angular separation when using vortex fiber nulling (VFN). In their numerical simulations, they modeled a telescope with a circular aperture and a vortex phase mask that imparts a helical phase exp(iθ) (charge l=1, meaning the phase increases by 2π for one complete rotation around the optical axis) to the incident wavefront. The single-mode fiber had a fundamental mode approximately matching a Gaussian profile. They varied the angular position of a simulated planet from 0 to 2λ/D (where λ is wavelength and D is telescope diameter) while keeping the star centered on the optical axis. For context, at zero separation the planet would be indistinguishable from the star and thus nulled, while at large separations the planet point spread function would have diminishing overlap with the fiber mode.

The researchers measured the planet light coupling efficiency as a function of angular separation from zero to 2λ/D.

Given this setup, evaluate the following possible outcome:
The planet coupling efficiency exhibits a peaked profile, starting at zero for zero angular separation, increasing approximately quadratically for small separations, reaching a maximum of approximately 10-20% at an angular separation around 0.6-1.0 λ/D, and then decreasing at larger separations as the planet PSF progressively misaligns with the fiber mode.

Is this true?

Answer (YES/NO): YES